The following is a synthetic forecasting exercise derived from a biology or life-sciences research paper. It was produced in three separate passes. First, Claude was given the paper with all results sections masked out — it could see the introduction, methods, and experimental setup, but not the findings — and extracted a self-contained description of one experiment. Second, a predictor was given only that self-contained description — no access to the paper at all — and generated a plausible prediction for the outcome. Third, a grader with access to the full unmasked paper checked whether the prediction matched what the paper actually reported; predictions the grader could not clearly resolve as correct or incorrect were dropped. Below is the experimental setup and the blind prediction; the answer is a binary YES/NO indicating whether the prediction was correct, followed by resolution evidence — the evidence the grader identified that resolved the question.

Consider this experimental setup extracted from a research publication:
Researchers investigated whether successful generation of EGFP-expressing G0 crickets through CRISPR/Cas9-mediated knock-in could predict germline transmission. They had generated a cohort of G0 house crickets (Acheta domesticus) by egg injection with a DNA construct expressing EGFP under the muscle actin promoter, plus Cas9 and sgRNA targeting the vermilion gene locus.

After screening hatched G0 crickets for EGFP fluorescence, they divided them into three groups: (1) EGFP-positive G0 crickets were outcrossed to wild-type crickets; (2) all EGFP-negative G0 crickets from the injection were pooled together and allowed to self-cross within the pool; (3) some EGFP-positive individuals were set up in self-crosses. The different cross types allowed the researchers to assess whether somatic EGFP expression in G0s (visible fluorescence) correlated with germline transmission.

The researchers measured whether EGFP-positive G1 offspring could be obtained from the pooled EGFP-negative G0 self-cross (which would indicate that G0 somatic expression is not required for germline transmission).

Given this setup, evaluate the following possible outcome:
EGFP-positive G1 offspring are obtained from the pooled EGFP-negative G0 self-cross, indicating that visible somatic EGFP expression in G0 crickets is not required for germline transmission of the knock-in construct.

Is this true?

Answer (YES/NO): NO